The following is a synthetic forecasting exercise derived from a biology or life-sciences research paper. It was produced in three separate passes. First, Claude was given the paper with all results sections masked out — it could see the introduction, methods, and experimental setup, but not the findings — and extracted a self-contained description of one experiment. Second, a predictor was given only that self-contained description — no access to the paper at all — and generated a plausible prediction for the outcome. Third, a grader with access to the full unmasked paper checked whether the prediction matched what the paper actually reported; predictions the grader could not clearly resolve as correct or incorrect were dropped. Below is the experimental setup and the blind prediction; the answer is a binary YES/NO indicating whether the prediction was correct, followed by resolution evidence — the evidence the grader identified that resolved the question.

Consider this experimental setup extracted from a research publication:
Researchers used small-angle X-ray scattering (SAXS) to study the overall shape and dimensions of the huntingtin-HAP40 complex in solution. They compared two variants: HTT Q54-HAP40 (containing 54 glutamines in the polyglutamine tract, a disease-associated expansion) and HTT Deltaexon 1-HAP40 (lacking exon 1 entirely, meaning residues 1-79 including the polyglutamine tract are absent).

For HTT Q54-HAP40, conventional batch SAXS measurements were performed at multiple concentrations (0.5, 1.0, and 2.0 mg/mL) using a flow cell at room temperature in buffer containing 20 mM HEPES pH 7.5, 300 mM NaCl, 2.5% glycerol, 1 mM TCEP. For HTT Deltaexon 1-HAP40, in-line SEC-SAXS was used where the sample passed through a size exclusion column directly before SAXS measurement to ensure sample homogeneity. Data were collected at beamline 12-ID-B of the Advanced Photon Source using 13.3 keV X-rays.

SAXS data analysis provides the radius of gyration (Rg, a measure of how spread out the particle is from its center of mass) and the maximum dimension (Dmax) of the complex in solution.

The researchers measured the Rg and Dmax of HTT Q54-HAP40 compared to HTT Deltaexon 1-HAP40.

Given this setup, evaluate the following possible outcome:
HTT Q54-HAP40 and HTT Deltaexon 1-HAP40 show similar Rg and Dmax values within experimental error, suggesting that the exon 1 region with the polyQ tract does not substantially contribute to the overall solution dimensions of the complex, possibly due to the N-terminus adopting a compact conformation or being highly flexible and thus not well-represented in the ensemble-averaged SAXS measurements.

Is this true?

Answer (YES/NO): NO